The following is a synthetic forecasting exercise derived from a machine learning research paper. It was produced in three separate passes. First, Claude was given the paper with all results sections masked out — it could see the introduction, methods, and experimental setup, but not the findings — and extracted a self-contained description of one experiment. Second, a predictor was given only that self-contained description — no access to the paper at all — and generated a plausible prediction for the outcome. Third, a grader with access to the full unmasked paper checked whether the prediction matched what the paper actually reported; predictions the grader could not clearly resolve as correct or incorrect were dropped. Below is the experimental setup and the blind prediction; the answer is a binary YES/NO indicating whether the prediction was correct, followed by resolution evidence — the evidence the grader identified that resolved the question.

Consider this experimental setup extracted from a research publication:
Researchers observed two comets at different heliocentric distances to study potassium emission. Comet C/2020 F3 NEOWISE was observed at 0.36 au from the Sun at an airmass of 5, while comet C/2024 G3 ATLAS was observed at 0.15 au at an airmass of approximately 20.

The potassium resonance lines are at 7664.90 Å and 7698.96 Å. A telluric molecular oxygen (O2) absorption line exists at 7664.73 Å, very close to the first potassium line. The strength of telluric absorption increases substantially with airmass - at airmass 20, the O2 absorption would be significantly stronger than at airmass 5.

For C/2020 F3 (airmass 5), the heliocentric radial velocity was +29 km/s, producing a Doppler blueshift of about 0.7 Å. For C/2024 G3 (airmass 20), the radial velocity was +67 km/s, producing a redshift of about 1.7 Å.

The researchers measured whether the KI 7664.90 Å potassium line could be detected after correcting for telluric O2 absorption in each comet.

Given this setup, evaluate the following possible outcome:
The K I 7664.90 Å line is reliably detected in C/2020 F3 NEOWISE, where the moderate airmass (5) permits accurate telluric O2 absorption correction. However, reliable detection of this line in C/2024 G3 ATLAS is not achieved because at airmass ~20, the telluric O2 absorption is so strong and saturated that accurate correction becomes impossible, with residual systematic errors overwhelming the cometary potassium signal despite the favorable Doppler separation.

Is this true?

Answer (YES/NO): YES